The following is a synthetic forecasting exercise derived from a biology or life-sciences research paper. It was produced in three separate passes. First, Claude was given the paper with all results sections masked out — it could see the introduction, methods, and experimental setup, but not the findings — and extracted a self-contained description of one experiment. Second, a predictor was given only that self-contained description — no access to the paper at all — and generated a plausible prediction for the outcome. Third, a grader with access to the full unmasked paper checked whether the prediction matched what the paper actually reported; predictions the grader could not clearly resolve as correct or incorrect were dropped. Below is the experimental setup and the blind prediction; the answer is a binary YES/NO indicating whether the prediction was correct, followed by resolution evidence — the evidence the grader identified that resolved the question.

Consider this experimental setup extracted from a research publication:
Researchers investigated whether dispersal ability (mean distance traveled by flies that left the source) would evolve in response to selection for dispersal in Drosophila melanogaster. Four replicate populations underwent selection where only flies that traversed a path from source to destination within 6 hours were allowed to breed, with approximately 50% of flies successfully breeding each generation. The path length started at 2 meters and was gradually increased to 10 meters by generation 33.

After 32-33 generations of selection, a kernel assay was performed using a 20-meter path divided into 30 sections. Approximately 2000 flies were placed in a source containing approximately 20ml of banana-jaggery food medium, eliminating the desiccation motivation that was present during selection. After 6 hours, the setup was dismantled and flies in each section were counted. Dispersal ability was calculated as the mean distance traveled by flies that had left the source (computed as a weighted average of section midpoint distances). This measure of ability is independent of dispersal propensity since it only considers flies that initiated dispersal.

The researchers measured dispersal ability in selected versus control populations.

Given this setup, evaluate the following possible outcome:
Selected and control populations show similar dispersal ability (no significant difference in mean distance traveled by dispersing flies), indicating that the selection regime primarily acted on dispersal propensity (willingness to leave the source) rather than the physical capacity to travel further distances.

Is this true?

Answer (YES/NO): NO